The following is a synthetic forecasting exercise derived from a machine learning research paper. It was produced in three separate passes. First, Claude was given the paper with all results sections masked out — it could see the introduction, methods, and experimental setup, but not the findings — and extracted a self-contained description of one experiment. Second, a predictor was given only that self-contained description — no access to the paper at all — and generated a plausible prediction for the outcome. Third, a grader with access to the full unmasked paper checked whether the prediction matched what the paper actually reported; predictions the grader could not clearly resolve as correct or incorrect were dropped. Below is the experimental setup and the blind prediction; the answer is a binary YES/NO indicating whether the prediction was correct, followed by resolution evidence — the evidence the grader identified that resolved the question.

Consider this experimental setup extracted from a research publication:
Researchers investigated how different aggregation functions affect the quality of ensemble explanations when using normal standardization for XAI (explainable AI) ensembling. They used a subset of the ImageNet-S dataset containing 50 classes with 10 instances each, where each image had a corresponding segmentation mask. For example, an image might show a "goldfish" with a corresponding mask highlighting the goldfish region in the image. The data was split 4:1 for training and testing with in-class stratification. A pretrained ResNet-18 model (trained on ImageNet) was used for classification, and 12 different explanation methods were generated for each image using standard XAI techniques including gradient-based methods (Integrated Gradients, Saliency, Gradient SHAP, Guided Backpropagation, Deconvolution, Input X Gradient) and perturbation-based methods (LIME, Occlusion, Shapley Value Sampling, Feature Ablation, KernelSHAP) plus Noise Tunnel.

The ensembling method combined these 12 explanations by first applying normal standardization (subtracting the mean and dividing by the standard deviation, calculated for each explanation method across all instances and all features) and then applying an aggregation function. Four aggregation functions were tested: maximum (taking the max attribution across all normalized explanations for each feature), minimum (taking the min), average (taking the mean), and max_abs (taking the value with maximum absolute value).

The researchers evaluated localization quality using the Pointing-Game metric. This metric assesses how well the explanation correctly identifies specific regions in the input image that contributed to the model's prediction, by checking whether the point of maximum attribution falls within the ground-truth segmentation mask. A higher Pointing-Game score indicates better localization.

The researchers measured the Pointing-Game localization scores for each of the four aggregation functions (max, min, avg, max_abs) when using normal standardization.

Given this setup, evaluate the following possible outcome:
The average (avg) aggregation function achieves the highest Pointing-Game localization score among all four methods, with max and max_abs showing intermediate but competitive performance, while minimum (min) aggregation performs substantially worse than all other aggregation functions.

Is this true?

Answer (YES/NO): NO